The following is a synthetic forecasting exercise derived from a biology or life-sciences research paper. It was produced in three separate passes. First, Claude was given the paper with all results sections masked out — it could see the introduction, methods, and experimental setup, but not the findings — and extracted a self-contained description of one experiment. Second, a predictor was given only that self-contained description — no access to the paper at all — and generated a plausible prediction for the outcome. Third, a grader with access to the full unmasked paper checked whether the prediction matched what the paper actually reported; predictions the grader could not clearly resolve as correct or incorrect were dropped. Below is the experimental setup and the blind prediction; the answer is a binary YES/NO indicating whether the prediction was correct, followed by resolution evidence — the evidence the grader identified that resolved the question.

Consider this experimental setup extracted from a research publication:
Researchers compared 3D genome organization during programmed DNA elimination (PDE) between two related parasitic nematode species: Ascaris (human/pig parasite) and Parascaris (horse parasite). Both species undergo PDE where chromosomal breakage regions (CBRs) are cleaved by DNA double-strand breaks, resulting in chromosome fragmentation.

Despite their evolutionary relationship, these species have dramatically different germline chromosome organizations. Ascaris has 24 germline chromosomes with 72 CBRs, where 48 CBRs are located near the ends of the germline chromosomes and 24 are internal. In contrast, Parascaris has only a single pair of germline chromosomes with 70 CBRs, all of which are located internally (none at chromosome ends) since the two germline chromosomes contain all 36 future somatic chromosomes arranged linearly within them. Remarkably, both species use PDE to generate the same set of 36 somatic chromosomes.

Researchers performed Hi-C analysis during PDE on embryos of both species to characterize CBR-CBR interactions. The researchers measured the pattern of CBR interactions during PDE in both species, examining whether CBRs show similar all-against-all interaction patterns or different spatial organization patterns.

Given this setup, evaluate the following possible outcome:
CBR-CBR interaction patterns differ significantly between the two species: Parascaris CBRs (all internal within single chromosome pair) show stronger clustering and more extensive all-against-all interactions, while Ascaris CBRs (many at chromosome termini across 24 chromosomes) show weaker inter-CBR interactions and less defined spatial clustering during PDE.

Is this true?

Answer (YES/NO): NO